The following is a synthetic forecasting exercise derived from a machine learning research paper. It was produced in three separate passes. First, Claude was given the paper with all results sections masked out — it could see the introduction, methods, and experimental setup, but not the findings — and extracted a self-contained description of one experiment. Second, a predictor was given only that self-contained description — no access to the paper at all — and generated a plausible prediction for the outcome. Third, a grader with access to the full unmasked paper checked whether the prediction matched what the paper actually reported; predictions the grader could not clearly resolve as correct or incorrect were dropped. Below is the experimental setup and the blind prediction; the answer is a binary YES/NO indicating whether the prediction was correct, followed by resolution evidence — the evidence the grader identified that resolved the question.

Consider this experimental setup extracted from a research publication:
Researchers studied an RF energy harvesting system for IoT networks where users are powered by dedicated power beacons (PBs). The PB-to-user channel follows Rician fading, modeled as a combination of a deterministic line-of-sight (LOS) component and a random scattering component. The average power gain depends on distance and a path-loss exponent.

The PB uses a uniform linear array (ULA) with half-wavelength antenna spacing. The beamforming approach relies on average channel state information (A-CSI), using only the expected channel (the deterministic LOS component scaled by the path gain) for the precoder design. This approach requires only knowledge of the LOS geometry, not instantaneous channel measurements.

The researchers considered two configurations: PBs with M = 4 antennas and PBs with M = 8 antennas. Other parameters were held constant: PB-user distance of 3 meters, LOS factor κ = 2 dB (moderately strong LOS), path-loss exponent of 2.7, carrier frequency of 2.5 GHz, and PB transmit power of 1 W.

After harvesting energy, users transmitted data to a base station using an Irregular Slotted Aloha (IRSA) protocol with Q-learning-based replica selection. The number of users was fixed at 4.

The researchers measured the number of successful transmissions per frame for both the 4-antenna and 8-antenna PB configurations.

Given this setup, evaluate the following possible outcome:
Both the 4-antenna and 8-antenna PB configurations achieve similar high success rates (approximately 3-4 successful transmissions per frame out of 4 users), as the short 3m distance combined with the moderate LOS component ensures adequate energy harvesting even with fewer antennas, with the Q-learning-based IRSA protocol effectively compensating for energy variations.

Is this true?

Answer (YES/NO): NO